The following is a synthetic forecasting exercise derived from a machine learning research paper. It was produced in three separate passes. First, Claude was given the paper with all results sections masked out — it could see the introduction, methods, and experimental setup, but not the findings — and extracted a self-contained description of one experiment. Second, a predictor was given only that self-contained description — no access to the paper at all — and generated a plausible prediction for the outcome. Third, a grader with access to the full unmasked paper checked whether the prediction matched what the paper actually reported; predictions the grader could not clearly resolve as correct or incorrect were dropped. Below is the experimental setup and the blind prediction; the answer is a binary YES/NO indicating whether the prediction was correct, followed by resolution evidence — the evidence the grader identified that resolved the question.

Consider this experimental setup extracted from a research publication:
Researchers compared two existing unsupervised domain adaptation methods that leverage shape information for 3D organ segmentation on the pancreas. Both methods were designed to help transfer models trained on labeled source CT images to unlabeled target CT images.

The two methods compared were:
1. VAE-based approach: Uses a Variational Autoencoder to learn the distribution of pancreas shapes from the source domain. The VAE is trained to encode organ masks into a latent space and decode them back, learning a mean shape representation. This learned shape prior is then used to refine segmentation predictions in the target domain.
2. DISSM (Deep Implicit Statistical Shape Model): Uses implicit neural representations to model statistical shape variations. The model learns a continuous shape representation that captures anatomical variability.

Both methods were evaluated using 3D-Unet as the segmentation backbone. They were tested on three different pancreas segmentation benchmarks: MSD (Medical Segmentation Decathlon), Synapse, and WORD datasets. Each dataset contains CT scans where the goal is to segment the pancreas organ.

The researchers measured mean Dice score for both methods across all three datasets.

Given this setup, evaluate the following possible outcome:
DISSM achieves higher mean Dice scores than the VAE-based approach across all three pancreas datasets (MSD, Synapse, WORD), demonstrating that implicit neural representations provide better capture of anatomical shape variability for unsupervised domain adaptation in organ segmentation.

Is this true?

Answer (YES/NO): NO